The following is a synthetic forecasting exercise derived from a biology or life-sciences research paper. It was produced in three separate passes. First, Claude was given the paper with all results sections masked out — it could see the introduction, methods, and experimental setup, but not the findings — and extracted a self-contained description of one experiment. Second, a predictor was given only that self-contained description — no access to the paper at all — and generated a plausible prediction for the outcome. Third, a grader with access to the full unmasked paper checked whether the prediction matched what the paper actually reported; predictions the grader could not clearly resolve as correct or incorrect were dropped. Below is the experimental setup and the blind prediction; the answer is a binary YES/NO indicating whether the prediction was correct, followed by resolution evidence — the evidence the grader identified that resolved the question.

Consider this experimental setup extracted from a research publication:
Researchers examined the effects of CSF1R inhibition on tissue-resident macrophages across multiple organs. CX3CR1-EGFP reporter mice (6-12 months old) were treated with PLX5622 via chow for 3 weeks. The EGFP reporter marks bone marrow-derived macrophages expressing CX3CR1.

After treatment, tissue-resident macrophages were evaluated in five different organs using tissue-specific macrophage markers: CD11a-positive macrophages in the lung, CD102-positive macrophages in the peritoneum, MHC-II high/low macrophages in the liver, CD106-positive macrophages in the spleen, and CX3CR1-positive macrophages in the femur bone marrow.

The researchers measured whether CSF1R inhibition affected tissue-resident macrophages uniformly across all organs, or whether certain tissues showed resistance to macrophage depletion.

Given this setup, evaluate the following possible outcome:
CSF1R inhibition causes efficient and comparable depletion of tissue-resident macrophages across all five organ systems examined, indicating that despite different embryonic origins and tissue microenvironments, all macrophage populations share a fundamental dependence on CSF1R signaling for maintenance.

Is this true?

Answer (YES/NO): NO